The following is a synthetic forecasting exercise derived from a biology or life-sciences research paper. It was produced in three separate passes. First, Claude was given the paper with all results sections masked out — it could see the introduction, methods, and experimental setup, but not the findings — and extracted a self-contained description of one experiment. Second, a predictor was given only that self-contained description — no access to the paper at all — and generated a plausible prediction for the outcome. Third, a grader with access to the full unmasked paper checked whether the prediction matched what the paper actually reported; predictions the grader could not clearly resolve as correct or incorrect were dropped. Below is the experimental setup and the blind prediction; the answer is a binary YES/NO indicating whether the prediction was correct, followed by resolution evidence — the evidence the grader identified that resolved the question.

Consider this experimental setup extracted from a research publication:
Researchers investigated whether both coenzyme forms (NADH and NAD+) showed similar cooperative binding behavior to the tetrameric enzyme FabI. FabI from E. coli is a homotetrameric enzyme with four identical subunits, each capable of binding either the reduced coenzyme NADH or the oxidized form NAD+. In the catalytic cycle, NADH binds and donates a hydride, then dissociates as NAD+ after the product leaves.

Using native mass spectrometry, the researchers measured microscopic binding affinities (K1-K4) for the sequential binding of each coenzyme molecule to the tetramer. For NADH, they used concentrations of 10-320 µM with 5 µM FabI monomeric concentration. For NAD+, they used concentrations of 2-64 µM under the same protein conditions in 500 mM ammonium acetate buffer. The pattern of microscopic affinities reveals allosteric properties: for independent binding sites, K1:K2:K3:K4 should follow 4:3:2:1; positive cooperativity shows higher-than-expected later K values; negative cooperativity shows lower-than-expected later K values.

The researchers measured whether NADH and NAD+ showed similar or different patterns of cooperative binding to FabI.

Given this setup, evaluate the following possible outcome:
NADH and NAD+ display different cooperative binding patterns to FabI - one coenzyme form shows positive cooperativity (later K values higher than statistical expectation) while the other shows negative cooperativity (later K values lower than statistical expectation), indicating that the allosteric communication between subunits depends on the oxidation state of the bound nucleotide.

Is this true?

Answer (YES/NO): NO